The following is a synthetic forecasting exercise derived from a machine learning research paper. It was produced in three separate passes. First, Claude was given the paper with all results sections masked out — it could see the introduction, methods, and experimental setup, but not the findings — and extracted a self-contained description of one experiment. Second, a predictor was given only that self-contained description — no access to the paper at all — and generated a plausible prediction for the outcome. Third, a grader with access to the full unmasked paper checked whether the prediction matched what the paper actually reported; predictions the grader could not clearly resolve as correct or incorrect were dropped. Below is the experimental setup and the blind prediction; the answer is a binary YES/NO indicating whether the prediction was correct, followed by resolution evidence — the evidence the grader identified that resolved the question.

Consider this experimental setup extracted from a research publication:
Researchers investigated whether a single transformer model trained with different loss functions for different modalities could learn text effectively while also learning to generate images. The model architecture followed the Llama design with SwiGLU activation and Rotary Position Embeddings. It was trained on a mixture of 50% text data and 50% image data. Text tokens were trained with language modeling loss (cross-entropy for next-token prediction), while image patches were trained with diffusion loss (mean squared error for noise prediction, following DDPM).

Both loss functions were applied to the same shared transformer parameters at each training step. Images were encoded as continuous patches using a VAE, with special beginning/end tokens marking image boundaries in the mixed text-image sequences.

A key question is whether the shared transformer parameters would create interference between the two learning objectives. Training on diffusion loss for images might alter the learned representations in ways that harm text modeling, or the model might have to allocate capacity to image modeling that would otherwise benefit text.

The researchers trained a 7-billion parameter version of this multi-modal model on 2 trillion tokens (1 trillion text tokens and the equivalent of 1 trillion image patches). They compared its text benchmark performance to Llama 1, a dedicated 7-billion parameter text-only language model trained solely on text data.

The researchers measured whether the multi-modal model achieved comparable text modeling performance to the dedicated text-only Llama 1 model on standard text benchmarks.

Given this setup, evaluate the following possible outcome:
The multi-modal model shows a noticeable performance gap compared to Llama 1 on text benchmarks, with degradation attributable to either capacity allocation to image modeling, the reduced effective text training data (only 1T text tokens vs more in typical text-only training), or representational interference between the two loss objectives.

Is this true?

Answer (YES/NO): NO